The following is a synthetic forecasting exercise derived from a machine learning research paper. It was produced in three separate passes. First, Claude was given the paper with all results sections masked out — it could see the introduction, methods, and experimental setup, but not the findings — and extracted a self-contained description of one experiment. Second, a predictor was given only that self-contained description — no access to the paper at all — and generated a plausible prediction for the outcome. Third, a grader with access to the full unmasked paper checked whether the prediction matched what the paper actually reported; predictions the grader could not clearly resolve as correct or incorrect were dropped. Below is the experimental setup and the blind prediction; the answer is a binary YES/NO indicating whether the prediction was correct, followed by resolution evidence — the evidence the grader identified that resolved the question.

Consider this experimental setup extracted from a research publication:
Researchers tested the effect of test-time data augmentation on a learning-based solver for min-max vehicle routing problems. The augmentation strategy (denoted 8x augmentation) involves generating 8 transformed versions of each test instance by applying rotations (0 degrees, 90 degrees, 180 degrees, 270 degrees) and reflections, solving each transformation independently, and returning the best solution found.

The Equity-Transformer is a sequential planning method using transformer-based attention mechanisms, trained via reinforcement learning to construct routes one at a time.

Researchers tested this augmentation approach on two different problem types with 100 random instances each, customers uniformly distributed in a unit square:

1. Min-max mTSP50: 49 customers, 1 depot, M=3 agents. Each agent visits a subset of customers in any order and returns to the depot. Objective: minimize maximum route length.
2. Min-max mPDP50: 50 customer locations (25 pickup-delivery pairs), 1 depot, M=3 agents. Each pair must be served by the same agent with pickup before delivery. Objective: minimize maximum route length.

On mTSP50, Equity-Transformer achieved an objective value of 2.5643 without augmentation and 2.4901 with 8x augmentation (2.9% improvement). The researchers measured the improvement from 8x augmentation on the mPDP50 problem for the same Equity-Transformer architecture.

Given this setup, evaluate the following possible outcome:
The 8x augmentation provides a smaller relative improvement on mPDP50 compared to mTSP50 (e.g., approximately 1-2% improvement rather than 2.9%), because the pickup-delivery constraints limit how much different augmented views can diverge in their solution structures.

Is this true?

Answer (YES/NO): NO